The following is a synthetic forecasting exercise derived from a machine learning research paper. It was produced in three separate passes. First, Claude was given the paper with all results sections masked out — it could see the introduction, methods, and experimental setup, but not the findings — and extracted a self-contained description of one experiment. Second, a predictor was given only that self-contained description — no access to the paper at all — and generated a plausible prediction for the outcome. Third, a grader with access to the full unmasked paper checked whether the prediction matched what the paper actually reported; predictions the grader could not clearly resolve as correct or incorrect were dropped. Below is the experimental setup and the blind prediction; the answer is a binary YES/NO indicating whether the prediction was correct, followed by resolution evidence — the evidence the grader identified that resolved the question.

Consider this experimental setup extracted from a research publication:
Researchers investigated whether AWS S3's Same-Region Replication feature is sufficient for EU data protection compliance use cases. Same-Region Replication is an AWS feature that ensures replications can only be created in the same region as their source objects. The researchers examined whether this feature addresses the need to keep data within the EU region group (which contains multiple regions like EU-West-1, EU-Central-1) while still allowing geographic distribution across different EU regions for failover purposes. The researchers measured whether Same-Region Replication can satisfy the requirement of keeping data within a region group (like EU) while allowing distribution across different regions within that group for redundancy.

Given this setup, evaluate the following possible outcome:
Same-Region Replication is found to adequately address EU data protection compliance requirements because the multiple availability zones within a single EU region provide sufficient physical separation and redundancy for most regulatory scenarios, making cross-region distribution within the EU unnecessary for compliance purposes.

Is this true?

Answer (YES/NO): NO